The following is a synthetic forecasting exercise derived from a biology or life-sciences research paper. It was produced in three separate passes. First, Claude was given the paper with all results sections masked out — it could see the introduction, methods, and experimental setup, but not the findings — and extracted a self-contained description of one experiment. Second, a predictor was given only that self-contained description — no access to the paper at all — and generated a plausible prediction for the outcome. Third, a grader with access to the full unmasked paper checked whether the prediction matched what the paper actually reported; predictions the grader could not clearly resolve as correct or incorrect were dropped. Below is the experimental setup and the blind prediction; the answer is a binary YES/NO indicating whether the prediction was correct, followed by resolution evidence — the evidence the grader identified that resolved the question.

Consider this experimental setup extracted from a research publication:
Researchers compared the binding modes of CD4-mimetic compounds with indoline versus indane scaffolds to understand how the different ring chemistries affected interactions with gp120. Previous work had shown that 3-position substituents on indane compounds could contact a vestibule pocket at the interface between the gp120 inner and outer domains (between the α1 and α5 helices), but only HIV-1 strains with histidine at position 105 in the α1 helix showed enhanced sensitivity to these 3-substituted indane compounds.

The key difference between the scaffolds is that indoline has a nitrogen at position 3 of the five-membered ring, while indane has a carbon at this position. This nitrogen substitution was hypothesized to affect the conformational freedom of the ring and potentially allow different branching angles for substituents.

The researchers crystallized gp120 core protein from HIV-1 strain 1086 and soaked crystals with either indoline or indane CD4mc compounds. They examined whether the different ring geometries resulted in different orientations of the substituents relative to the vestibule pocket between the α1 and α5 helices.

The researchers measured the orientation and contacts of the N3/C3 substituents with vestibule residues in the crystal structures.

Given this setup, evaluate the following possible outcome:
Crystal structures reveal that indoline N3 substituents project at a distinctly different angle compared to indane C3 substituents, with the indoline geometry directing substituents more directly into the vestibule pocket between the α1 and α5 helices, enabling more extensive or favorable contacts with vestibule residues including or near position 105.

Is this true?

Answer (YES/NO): NO